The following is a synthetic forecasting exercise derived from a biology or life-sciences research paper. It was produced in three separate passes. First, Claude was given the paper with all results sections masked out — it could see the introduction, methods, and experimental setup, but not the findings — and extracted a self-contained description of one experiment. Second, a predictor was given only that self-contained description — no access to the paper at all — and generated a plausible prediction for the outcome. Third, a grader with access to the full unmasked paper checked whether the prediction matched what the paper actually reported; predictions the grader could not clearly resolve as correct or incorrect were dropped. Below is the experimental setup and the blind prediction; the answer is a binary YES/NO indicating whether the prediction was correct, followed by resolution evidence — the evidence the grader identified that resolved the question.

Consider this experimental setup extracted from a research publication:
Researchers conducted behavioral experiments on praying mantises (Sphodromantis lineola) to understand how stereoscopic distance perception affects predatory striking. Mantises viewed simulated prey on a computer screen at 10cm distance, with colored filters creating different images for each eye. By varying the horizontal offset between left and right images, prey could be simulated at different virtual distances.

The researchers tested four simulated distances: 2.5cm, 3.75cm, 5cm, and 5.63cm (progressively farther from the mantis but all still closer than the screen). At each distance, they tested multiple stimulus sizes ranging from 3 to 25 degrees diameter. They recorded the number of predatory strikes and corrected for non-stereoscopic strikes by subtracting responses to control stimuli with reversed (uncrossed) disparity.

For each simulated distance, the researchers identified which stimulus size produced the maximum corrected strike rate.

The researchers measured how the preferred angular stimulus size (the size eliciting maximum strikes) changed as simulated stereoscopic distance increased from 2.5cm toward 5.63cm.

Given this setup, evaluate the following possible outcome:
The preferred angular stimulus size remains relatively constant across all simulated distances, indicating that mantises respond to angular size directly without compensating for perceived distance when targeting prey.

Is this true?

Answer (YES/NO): NO